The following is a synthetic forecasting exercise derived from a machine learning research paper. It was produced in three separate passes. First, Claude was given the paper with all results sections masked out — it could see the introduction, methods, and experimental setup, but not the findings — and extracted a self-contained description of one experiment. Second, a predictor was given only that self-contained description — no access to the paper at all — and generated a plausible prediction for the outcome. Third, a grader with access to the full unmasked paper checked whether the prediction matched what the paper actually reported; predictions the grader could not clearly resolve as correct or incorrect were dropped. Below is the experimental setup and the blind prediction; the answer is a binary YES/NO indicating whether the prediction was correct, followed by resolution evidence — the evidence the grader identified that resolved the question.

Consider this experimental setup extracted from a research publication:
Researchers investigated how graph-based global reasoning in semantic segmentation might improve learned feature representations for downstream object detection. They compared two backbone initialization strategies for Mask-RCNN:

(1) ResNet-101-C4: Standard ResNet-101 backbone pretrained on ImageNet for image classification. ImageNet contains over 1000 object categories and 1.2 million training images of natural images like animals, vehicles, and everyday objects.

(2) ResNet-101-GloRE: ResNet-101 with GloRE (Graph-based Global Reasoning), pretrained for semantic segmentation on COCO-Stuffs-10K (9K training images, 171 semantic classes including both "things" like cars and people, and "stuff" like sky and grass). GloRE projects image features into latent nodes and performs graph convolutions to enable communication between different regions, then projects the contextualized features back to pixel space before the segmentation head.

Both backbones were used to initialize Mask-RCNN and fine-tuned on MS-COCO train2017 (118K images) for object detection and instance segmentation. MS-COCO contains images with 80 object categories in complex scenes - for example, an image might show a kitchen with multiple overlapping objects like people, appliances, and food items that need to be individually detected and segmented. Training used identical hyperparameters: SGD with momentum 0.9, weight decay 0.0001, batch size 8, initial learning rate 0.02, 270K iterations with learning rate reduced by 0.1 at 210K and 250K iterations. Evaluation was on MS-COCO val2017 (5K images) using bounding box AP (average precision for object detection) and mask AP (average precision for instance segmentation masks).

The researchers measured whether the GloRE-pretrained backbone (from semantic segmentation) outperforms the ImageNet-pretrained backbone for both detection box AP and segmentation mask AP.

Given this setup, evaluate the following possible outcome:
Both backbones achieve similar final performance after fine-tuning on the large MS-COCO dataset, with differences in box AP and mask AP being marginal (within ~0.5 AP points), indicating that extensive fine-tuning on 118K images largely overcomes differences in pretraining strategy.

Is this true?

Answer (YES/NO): NO